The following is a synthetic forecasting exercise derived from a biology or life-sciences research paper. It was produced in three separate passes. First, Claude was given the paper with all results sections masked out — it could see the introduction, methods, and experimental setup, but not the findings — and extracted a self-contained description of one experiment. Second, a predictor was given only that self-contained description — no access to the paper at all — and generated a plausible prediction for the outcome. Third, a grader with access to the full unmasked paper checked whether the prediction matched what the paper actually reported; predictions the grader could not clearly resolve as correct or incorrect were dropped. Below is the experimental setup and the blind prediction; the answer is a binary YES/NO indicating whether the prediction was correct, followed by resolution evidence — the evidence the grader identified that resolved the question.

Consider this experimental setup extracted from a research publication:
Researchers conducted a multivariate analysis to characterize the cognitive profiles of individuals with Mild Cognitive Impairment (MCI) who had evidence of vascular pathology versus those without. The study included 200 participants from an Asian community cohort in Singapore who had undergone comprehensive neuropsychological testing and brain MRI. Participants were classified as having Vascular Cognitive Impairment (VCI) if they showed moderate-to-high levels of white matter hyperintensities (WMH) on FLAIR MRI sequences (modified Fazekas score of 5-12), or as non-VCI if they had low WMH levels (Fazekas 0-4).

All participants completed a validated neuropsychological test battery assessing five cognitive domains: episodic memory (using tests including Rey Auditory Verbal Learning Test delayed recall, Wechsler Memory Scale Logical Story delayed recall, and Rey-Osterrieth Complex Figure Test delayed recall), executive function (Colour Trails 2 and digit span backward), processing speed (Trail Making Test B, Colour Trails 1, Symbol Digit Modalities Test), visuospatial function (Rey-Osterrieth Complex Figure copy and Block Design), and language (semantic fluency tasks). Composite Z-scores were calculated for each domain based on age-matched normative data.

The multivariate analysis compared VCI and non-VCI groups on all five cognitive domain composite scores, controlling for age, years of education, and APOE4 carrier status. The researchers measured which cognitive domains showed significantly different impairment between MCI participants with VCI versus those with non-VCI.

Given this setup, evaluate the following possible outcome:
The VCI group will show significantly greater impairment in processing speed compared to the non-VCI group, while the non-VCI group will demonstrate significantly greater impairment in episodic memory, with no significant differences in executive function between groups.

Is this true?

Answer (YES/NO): NO